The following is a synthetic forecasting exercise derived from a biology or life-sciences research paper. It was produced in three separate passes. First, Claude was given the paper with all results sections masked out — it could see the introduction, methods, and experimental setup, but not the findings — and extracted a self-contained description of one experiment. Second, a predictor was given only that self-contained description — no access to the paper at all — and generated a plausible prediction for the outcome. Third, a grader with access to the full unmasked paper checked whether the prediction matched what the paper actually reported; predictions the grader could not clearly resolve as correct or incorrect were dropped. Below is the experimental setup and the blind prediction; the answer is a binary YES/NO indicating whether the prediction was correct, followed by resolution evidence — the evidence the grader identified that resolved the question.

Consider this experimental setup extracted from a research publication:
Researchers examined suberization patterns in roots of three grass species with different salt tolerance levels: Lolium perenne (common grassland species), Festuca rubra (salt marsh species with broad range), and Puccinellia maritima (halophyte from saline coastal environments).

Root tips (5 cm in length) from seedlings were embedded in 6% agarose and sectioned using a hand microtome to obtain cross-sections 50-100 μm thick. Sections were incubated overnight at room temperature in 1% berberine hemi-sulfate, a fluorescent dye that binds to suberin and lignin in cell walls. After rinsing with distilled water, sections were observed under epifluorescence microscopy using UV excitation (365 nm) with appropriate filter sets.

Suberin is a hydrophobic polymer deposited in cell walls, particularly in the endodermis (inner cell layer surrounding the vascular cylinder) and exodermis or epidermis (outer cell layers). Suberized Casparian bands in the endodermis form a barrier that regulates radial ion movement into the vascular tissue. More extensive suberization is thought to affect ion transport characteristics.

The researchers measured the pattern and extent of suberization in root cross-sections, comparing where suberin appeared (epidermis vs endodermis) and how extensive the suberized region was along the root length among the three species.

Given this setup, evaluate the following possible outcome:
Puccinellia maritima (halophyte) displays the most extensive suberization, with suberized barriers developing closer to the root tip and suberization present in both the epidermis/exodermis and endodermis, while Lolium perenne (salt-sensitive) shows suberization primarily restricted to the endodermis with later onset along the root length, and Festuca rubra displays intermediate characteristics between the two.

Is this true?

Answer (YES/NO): NO